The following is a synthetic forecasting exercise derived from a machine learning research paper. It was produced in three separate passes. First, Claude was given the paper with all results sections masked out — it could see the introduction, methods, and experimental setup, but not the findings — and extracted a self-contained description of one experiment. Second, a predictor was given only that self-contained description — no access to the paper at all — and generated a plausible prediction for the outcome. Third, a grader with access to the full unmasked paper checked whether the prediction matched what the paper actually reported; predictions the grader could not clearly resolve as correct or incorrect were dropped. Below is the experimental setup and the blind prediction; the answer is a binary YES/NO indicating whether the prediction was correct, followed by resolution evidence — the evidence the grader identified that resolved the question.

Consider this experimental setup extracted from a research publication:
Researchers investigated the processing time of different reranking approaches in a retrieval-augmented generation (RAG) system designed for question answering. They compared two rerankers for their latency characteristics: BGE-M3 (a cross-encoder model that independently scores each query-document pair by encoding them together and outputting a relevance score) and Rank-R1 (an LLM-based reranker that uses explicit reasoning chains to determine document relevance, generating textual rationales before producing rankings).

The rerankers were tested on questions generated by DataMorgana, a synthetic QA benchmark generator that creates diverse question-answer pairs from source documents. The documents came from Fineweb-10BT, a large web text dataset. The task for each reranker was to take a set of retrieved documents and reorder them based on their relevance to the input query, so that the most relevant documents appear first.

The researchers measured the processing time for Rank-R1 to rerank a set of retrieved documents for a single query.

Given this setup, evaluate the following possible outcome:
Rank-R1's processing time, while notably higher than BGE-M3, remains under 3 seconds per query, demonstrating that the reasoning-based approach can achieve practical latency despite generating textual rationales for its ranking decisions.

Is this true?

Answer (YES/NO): NO